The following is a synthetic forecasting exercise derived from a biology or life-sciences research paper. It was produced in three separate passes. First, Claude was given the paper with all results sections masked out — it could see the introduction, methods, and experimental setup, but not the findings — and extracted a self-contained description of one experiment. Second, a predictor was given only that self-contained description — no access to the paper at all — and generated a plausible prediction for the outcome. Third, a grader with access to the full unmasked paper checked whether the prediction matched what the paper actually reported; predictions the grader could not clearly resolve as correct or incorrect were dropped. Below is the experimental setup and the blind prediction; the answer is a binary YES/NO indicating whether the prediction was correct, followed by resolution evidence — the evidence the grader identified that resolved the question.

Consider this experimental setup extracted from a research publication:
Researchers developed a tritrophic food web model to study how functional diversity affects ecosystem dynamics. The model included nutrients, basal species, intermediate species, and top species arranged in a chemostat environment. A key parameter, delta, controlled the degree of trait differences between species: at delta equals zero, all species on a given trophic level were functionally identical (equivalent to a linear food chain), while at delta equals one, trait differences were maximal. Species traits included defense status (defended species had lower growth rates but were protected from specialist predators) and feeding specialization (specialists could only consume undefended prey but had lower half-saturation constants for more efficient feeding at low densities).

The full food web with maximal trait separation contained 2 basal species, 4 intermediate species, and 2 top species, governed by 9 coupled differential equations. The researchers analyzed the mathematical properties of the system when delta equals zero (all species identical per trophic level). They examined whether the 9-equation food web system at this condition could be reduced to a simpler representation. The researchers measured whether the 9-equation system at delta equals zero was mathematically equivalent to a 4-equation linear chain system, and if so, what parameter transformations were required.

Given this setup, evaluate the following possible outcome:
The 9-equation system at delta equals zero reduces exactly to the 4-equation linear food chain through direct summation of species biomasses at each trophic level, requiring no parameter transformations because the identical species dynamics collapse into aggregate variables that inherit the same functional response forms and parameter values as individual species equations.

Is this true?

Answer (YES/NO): NO